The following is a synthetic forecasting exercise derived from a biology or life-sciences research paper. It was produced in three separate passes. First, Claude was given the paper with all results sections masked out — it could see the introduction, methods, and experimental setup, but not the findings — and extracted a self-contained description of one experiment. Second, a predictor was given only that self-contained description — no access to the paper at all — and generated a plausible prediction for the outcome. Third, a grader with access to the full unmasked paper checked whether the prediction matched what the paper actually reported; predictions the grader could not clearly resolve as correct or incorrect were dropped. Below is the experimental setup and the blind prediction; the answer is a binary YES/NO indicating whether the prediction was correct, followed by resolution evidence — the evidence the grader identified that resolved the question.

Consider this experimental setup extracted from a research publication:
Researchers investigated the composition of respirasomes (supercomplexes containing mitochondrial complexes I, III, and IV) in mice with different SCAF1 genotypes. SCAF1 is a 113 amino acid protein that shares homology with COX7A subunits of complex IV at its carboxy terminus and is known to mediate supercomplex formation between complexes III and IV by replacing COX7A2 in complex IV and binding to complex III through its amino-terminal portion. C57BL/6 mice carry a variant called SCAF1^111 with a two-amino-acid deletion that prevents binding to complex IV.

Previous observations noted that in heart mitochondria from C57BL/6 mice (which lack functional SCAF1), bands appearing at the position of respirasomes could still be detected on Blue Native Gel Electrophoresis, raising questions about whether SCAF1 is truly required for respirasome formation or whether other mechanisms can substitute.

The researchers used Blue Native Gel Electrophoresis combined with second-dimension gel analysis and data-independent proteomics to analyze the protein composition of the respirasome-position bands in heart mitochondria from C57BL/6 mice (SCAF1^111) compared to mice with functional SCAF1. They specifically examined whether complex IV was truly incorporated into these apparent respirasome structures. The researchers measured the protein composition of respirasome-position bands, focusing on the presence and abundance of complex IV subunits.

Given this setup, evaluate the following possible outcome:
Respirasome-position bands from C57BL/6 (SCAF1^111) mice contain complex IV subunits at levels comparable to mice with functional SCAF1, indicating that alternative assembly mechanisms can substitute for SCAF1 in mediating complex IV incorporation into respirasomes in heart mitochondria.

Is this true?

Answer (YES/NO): NO